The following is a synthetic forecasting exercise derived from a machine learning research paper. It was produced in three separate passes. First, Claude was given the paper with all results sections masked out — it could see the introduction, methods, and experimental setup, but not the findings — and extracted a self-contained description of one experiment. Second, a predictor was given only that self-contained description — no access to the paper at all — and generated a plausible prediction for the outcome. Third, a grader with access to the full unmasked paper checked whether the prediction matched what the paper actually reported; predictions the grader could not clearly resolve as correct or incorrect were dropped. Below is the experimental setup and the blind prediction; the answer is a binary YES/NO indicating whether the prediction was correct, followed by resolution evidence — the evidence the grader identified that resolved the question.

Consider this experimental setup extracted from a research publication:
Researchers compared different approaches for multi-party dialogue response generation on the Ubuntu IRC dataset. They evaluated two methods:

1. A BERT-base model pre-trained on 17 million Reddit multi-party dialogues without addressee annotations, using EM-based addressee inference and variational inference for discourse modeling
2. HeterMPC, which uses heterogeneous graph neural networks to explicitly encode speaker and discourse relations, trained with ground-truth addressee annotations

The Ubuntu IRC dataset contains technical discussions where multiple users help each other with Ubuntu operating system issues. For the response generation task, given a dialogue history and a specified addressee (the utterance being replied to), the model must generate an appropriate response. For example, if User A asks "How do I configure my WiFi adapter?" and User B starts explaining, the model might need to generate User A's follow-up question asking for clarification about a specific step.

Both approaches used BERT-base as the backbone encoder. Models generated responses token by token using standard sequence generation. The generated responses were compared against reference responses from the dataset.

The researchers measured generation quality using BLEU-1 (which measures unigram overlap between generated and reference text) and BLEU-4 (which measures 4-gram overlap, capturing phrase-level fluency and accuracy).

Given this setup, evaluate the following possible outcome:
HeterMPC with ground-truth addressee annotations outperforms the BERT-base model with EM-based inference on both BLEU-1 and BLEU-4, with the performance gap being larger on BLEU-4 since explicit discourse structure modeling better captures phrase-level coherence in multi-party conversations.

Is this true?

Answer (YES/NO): NO